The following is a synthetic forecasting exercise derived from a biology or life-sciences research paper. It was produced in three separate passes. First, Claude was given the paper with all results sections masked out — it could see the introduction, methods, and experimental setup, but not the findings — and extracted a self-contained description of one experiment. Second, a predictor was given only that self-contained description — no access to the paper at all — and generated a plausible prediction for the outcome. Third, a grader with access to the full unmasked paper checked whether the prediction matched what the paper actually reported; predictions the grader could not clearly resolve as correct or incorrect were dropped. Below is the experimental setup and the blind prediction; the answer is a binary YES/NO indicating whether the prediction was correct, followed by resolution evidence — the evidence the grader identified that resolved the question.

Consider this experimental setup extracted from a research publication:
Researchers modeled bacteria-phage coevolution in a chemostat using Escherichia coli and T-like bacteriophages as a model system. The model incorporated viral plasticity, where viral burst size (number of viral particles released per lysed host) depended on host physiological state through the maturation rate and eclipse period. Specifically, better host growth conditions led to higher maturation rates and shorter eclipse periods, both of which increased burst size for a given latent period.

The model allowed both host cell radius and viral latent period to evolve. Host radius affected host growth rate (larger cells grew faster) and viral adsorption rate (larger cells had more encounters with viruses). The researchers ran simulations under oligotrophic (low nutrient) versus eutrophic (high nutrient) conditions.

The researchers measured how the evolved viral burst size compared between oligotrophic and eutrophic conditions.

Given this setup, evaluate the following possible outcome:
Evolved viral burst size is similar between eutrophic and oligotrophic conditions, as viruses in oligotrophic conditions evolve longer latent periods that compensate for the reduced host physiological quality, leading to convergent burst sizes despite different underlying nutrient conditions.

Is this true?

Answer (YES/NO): NO